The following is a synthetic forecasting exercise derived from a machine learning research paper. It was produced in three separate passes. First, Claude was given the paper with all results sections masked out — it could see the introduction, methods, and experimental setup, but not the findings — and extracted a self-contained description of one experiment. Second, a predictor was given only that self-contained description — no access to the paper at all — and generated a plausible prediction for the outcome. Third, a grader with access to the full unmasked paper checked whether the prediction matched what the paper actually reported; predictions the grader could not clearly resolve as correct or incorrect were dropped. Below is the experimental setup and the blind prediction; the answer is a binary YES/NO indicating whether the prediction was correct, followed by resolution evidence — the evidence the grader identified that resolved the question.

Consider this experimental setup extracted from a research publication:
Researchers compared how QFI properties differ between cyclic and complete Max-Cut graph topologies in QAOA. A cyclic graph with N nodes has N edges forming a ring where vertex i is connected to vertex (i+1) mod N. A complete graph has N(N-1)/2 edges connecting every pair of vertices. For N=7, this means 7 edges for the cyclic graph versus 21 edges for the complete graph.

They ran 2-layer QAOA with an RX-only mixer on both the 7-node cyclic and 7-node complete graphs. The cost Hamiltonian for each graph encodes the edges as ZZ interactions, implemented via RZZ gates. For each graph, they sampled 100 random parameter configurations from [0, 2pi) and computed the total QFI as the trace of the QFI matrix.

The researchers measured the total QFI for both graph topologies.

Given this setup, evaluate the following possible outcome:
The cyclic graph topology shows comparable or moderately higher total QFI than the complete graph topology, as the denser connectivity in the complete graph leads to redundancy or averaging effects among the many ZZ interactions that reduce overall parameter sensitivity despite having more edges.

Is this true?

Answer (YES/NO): NO